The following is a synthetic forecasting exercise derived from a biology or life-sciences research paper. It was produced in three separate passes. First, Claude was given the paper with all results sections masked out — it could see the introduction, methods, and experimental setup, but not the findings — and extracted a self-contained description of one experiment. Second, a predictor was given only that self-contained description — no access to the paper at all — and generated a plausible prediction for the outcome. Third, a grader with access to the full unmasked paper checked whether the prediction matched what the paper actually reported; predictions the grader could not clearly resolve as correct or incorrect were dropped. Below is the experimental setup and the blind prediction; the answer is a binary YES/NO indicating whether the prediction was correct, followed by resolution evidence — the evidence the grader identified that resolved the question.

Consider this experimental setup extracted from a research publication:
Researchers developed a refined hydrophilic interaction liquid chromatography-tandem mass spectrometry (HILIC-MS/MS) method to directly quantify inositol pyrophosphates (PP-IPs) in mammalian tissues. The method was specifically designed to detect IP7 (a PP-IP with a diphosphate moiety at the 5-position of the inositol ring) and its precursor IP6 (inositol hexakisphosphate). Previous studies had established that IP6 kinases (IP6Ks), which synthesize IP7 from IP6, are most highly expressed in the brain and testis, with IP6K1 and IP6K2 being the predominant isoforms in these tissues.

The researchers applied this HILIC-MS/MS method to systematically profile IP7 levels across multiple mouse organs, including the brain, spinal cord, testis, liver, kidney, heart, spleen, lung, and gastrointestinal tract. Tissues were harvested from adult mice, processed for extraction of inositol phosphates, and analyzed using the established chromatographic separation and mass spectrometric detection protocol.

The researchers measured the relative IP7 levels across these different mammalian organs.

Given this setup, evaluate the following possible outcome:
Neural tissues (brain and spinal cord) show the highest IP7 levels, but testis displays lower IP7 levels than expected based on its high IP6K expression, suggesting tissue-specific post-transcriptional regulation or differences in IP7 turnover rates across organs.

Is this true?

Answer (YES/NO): NO